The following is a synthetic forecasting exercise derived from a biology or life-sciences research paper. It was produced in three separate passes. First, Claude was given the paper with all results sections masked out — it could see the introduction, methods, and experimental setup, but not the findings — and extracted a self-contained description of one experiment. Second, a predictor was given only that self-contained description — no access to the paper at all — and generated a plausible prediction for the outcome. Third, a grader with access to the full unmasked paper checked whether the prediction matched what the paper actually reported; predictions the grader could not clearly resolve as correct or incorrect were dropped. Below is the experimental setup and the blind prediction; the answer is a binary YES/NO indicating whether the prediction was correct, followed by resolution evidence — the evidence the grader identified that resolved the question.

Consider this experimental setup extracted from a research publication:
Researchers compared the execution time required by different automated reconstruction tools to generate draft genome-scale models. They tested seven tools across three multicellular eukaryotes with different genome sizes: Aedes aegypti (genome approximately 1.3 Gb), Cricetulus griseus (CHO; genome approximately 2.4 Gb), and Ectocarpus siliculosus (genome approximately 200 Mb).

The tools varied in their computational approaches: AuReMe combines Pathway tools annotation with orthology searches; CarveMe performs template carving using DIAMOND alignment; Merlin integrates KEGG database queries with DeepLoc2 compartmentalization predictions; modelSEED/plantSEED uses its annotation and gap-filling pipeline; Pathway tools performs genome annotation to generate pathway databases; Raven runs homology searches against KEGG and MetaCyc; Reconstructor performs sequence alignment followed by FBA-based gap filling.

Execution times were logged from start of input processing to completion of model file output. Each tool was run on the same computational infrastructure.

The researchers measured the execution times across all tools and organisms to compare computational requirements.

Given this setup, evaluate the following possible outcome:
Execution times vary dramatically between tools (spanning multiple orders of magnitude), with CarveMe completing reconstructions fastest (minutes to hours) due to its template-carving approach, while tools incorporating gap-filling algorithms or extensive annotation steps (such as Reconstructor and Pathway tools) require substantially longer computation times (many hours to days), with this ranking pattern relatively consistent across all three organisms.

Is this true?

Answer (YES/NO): NO